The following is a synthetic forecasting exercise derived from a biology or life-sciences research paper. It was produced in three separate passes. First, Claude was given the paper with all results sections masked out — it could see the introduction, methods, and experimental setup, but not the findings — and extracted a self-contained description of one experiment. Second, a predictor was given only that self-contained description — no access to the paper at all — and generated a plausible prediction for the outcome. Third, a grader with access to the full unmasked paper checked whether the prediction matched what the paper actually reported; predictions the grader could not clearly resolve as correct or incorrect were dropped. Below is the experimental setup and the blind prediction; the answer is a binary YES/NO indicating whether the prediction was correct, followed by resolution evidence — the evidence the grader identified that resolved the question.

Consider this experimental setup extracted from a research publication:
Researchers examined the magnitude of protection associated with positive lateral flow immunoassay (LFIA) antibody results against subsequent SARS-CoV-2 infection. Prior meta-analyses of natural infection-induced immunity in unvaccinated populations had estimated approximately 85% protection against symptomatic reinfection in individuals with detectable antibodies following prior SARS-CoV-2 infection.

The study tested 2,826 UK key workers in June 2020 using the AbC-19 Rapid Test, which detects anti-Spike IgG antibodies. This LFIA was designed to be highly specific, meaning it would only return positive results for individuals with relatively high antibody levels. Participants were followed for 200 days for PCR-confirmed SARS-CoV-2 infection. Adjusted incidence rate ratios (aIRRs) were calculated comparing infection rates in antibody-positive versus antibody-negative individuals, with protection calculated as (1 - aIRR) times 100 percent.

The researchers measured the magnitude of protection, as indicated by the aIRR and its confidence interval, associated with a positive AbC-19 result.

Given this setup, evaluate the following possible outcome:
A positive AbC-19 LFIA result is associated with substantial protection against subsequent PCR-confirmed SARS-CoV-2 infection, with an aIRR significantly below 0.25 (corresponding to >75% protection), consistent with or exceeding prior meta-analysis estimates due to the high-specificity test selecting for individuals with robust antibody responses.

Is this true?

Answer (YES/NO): YES